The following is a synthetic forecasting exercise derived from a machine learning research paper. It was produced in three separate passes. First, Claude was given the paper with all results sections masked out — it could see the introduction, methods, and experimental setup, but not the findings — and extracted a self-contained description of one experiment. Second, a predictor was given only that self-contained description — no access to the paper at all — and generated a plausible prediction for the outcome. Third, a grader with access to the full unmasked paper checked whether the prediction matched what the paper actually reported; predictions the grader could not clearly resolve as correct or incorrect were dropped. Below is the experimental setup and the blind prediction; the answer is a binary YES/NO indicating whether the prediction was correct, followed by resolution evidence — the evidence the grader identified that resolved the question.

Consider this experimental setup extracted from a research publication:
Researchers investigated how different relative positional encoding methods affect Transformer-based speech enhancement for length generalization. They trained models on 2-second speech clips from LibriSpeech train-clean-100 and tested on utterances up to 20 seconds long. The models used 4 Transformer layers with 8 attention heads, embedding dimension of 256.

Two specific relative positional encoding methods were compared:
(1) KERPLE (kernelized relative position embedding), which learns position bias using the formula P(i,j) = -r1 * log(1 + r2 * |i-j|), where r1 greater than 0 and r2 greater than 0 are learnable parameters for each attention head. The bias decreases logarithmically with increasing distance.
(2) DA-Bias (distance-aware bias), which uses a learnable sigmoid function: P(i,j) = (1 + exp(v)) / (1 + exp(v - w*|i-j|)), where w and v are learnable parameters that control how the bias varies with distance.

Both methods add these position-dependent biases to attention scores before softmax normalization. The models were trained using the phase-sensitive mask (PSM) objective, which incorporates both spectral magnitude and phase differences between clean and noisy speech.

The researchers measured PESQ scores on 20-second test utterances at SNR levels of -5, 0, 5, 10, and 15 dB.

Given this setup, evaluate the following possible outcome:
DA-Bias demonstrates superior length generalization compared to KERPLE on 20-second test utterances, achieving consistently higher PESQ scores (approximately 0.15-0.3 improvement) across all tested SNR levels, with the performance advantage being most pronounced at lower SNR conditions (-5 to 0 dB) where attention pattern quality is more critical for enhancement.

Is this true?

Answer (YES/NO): NO